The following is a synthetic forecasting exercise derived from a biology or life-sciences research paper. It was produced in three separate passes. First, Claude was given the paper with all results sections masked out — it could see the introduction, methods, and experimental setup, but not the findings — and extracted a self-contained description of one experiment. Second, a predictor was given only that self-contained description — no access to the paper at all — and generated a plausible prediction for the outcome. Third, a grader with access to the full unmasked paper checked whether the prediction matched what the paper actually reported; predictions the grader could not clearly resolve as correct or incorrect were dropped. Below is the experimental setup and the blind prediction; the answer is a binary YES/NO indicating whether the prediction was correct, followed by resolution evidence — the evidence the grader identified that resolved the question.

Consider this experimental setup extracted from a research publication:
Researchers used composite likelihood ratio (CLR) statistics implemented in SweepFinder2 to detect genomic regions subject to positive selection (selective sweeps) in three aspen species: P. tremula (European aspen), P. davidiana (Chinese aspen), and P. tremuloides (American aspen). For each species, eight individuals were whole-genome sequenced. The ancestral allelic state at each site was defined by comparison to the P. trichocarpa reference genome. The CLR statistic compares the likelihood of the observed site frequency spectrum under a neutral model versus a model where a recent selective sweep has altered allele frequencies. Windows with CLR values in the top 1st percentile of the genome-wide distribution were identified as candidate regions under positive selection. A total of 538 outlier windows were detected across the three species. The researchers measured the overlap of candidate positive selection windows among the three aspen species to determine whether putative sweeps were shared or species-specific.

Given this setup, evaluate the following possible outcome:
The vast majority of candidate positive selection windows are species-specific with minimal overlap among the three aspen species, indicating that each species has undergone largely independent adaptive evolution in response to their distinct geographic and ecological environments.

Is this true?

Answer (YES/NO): YES